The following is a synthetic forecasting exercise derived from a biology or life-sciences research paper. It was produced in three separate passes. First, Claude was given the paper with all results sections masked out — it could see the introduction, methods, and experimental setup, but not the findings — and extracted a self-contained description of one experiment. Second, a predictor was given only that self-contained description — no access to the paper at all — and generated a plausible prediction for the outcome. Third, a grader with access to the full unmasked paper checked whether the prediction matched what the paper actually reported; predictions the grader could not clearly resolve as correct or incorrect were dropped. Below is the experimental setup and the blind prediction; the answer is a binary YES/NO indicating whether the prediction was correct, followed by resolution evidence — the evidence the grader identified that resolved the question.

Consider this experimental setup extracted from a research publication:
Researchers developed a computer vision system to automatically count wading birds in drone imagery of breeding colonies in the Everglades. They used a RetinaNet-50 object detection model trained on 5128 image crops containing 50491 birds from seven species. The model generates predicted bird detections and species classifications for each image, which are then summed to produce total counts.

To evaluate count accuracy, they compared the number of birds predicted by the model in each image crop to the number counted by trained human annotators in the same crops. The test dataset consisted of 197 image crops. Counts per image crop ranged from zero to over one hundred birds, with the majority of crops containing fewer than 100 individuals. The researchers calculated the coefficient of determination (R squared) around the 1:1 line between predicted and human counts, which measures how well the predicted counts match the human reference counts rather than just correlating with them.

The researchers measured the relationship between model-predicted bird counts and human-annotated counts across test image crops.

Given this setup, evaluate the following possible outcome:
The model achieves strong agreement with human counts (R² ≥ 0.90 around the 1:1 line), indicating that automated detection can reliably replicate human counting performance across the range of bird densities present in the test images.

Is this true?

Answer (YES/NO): YES